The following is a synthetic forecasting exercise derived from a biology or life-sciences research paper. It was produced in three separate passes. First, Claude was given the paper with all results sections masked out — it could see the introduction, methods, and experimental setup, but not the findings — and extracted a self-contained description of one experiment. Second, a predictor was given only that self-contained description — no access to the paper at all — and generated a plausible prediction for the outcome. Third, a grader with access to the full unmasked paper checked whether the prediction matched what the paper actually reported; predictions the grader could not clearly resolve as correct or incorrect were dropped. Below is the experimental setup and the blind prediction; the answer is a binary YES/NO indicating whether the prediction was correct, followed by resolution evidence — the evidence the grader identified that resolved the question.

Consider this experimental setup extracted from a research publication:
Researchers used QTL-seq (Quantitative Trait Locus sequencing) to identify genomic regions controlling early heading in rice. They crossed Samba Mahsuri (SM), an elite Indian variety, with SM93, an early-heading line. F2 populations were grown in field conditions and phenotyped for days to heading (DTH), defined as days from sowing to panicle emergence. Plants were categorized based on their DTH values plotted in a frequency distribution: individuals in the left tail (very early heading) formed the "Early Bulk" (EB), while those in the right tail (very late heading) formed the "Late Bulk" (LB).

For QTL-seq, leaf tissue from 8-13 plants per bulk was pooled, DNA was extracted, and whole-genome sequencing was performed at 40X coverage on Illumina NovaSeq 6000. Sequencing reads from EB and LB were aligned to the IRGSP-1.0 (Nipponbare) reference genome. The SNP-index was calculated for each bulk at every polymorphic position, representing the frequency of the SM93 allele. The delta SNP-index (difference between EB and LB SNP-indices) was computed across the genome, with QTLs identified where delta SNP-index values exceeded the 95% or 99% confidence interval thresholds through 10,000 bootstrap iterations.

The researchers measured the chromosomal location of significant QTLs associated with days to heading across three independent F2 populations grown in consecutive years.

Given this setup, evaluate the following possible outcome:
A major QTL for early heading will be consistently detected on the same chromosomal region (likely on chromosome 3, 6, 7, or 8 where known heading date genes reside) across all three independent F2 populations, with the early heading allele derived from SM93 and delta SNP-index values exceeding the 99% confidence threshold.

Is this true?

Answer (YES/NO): NO